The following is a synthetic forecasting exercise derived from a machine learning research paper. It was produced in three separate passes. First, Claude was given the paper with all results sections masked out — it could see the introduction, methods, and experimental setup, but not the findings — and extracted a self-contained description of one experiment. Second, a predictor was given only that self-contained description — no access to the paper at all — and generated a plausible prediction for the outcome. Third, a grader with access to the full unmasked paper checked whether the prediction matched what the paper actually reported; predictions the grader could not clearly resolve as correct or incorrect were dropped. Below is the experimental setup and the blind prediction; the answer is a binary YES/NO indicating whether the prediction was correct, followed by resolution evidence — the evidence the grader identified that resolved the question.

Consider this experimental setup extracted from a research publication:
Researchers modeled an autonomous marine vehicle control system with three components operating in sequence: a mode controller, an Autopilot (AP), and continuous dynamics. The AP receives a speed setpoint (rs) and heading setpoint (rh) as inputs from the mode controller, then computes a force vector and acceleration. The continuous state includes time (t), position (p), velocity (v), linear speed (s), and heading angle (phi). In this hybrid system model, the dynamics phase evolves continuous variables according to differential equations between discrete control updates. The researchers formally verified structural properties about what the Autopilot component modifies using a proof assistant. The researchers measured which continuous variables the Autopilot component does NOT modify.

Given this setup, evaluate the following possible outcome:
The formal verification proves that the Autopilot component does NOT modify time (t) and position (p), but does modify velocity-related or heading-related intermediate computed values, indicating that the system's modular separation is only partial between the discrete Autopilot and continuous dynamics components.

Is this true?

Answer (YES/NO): NO